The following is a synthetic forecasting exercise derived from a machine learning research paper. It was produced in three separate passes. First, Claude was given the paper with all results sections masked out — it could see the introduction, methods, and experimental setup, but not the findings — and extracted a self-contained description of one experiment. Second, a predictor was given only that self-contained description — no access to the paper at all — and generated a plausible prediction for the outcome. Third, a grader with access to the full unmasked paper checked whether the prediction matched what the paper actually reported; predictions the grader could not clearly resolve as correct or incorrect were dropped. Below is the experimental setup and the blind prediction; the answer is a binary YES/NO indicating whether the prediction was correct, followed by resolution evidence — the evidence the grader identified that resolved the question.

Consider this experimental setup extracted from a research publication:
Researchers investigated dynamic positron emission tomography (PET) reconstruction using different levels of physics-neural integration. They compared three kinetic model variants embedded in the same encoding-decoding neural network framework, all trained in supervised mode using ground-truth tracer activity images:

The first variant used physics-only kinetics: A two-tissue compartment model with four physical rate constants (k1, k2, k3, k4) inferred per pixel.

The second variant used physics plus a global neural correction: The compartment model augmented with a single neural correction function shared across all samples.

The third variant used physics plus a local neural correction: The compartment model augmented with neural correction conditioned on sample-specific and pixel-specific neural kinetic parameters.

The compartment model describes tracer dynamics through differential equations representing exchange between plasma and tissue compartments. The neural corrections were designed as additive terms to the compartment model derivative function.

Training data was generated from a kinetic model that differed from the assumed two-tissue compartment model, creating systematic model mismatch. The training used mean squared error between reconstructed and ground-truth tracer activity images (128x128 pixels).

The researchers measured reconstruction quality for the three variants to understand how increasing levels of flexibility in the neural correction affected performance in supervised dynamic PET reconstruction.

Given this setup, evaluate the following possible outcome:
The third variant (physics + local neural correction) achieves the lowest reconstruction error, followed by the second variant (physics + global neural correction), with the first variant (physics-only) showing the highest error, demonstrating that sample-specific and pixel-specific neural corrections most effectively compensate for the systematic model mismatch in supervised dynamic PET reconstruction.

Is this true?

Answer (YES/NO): YES